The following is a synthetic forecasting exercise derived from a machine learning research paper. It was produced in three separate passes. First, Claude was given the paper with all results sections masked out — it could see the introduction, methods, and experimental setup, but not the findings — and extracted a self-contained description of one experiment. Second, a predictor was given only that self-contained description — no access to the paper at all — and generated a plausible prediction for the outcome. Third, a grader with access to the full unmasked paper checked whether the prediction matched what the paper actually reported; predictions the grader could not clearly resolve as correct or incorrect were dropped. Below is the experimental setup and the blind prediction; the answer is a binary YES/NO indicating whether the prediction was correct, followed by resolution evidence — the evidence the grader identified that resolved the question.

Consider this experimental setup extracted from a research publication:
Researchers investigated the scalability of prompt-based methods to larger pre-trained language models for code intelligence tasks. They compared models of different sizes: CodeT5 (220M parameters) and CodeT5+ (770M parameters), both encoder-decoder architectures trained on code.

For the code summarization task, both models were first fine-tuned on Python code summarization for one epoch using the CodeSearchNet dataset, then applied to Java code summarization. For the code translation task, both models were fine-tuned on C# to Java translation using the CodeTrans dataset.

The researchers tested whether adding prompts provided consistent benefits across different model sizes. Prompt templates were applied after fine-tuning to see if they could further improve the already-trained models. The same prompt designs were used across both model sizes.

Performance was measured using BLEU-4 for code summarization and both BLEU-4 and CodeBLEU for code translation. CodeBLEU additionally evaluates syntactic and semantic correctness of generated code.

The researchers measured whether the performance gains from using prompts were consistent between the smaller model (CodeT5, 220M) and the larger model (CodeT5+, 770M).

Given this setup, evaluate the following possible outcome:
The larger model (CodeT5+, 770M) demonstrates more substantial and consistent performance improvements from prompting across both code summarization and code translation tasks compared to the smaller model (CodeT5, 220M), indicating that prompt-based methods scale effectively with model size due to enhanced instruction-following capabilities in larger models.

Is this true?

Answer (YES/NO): NO